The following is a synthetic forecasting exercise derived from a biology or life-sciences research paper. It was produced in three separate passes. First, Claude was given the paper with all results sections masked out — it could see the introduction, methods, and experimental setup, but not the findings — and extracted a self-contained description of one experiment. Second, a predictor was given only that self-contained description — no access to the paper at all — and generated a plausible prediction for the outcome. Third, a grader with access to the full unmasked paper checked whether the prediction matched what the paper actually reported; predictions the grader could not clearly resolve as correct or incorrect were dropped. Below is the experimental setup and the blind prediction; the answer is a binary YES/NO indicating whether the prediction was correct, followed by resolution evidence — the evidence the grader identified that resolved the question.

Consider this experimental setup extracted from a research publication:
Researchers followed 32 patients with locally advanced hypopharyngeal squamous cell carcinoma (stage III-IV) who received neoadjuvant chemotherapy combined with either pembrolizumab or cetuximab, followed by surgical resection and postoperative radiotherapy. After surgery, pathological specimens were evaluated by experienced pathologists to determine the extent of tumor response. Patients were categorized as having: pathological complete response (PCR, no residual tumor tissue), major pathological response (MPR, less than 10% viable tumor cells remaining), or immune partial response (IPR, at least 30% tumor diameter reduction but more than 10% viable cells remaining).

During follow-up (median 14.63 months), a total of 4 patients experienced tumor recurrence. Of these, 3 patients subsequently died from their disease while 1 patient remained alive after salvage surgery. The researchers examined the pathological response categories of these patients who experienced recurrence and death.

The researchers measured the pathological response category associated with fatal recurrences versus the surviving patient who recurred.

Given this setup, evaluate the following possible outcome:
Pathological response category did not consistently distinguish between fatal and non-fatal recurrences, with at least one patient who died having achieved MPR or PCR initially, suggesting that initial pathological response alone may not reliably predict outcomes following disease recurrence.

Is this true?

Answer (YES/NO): NO